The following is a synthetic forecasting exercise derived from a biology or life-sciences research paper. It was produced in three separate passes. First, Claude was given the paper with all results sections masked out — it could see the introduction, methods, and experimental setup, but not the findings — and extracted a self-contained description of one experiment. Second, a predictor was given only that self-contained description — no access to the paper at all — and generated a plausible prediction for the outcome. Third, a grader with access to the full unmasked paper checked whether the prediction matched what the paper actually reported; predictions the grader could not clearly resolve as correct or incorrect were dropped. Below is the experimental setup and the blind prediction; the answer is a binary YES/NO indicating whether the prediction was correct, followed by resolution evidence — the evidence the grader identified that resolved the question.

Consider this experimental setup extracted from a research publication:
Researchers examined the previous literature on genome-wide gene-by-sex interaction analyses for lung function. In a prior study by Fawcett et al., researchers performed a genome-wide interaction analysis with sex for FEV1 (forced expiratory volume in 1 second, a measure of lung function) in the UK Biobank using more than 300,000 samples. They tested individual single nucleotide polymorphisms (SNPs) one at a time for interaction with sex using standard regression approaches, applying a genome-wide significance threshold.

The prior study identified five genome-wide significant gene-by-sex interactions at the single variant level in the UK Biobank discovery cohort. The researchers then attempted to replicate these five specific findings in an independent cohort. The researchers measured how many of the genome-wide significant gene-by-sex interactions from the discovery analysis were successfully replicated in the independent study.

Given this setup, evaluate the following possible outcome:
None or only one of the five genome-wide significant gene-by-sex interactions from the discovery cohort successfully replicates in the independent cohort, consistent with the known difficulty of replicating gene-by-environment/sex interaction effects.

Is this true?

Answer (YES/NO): YES